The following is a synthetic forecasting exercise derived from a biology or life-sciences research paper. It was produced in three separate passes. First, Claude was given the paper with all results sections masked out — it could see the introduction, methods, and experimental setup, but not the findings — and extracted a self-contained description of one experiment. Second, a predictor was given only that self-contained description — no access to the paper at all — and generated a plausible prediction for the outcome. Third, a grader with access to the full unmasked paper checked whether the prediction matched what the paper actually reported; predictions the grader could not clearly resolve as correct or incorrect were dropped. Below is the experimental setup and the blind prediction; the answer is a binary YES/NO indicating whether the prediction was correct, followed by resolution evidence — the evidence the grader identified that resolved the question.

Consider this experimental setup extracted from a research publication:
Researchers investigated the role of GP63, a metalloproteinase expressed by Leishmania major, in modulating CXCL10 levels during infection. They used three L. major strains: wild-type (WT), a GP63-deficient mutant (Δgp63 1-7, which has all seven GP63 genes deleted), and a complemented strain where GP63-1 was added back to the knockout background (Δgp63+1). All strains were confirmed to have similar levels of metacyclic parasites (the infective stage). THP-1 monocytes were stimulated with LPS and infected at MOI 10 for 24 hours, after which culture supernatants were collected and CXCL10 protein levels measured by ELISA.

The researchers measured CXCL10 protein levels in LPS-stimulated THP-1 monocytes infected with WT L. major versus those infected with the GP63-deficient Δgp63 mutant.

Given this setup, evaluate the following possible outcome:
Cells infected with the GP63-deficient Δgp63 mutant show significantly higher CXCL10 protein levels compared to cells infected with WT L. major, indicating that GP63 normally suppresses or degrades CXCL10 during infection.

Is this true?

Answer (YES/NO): YES